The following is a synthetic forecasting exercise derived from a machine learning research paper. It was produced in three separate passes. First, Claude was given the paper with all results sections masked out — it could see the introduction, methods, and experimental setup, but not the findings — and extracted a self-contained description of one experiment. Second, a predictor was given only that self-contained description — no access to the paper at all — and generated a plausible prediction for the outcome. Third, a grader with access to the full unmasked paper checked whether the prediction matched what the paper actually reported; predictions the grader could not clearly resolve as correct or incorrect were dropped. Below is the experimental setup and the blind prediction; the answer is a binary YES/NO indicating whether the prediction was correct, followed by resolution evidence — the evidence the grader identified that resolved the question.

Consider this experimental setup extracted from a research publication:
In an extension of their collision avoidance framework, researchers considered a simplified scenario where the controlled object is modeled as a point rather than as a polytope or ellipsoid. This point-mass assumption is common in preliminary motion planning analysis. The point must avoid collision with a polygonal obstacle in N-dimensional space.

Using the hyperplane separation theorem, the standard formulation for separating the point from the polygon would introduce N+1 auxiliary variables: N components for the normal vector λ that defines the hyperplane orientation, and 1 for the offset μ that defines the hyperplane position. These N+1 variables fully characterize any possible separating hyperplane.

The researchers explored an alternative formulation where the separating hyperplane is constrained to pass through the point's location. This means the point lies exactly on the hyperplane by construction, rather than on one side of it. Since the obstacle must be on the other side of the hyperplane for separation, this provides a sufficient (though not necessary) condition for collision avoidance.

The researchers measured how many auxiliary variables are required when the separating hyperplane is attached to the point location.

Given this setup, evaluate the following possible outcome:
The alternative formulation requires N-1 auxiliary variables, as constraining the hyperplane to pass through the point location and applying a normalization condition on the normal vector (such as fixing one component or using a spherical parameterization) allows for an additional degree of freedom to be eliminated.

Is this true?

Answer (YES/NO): NO